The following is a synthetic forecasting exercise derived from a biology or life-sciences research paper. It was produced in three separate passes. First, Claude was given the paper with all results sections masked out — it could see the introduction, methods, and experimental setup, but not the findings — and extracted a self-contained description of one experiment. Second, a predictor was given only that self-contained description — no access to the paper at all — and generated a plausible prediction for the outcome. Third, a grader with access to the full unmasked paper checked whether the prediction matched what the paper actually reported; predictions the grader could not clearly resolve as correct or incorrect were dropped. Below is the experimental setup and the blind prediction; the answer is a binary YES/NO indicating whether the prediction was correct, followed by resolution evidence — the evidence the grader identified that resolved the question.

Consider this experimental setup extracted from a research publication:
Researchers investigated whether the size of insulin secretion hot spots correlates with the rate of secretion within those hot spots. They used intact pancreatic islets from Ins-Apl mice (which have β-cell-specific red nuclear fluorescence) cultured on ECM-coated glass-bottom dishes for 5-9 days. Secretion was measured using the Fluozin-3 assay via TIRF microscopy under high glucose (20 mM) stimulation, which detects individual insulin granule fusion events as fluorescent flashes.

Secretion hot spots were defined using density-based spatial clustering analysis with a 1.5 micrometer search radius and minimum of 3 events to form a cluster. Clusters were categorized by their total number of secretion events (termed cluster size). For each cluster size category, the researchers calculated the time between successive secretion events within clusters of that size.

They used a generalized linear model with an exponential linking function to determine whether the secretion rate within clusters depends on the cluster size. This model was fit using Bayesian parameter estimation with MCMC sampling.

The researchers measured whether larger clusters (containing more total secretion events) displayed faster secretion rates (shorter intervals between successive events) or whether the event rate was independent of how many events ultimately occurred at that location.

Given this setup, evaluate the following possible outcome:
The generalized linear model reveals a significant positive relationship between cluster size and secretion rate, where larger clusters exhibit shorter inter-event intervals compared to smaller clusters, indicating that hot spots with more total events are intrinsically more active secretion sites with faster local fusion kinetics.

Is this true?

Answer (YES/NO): YES